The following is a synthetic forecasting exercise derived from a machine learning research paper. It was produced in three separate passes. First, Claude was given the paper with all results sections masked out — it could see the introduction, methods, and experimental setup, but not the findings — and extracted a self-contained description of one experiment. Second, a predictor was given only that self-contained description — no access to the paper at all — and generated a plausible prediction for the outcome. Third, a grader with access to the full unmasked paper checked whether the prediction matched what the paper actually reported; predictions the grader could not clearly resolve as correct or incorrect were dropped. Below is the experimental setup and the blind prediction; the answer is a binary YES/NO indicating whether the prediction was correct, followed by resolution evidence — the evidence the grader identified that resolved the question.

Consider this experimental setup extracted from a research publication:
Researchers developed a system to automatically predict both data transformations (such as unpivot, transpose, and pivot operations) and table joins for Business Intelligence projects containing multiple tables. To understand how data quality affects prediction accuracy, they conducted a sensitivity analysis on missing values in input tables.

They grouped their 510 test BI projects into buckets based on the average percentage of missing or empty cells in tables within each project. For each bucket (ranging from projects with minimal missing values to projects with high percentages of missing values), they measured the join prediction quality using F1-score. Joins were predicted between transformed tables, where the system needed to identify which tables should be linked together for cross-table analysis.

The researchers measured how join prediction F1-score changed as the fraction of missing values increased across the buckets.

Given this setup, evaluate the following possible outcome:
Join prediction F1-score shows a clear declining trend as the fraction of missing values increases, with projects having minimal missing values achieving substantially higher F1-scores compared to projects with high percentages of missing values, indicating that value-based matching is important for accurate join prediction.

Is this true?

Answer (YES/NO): NO